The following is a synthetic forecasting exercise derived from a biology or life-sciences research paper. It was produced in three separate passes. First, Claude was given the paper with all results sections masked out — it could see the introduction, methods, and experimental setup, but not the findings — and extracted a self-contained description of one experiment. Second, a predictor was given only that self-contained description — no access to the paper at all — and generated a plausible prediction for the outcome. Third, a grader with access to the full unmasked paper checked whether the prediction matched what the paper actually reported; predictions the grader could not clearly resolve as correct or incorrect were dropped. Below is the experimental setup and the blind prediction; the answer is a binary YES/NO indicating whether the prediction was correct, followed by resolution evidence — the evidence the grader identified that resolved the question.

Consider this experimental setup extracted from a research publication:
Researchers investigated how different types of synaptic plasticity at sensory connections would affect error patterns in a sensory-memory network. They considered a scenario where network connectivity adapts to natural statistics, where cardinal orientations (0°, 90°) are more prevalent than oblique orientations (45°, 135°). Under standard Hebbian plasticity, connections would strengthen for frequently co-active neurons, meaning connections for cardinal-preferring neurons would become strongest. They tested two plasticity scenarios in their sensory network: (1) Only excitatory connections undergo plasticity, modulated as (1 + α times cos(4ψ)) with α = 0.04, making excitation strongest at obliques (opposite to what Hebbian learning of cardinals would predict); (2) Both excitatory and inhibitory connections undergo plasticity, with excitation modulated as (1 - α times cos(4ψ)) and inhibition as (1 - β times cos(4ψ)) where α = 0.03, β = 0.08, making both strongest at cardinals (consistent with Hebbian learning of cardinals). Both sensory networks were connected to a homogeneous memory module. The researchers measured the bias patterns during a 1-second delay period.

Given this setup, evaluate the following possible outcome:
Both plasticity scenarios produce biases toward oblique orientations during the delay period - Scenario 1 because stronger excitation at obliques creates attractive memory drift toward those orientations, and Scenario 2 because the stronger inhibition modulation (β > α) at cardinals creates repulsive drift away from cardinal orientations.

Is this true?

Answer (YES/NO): YES